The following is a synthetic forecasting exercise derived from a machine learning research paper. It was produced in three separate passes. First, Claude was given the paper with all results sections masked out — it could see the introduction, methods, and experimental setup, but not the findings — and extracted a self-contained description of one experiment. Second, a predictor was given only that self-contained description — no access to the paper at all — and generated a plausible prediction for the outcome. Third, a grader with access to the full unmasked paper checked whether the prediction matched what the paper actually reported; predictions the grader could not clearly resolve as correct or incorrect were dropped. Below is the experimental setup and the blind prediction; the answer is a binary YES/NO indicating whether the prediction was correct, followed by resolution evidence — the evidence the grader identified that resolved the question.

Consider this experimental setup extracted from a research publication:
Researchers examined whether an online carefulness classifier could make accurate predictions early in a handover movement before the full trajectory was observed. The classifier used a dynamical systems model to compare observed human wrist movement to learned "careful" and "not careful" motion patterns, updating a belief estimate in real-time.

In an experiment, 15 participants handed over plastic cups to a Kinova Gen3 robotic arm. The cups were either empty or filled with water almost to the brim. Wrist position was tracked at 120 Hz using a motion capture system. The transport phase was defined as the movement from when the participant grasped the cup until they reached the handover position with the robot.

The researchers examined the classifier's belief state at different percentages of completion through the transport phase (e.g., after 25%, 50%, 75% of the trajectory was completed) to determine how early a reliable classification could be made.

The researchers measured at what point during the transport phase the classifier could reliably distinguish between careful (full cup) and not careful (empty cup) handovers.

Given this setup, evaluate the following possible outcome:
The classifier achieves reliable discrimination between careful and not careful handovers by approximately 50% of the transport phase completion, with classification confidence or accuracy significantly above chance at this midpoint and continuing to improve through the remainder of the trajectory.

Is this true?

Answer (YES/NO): NO